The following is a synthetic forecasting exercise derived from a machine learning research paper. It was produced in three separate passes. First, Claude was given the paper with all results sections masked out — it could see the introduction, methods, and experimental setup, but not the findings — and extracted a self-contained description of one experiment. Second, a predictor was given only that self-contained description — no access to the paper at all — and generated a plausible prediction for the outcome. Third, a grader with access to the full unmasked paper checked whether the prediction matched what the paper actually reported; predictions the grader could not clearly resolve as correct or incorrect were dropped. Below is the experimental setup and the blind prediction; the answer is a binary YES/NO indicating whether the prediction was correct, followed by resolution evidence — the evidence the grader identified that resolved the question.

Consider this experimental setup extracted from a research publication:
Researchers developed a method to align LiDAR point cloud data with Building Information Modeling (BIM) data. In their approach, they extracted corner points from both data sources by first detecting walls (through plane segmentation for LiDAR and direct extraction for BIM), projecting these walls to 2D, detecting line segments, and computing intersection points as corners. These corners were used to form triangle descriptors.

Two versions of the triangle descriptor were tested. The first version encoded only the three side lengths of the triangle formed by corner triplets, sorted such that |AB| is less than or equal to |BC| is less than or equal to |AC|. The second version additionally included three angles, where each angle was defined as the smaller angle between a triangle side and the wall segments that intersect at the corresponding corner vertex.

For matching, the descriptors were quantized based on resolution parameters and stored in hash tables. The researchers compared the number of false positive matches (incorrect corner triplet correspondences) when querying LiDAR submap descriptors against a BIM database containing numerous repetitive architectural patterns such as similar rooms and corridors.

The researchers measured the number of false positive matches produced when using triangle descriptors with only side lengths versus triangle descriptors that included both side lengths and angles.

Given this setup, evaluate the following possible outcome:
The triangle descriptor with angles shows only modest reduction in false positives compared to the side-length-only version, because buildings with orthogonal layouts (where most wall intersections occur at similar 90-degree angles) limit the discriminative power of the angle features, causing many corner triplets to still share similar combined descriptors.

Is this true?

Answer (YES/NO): NO